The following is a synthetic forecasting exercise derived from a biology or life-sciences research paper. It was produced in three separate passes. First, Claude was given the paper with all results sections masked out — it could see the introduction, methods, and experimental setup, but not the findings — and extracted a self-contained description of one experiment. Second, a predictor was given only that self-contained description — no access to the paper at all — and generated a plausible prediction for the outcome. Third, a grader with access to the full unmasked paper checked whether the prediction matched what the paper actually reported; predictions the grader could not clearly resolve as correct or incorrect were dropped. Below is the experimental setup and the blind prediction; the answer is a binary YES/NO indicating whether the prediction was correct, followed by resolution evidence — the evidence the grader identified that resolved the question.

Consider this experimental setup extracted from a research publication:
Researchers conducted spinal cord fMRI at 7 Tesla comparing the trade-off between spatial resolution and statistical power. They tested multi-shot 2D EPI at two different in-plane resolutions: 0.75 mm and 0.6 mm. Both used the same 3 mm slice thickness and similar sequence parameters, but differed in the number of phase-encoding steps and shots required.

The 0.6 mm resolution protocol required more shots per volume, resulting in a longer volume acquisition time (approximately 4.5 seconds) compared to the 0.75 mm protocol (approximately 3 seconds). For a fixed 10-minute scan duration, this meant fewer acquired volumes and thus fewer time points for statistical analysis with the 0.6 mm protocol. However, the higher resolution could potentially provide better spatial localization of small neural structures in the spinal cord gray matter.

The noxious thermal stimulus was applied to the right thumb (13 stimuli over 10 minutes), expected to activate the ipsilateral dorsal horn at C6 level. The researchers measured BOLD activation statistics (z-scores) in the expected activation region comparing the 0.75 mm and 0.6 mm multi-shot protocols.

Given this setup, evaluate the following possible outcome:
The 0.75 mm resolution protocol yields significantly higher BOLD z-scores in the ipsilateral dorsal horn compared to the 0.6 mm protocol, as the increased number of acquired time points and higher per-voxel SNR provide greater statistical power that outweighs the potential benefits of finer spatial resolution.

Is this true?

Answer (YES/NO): NO